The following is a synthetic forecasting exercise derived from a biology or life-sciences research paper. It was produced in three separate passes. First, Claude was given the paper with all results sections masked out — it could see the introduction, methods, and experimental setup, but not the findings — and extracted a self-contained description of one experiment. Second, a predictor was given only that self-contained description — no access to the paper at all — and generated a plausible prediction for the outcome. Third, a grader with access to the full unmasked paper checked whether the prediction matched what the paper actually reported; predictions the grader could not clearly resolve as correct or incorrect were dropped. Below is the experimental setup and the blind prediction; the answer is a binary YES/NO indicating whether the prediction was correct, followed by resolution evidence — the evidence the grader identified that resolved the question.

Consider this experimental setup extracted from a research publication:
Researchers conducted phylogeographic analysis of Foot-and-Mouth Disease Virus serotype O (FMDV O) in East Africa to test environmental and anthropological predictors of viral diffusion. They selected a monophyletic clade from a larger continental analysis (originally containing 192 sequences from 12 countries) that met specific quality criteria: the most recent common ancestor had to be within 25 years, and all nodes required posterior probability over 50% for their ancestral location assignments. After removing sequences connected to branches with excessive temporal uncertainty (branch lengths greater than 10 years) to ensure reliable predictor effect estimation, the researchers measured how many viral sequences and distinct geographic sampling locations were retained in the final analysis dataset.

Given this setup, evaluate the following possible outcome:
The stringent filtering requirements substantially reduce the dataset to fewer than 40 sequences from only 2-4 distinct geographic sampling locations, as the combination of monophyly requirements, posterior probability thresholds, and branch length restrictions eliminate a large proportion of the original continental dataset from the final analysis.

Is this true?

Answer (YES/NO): NO